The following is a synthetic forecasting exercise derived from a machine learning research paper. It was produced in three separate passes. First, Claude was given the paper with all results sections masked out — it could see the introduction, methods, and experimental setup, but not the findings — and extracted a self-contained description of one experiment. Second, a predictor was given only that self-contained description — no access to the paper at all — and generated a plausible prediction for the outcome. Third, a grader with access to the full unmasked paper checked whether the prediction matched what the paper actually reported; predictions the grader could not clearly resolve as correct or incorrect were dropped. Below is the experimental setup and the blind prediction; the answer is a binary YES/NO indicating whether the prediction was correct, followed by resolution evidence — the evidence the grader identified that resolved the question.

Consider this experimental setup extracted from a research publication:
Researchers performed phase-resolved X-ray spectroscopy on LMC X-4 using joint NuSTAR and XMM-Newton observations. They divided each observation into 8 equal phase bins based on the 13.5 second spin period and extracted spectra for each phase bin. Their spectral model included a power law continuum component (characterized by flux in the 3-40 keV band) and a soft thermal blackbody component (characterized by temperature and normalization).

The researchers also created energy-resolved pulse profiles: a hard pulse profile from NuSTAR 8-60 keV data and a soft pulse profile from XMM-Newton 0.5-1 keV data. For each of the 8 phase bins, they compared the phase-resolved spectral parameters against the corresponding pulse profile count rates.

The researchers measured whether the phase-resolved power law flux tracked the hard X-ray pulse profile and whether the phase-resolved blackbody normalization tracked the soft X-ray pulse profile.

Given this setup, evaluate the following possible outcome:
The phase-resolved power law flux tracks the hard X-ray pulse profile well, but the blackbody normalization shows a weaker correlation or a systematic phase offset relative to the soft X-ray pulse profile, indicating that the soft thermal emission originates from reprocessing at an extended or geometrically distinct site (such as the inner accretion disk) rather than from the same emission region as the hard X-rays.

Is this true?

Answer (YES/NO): NO